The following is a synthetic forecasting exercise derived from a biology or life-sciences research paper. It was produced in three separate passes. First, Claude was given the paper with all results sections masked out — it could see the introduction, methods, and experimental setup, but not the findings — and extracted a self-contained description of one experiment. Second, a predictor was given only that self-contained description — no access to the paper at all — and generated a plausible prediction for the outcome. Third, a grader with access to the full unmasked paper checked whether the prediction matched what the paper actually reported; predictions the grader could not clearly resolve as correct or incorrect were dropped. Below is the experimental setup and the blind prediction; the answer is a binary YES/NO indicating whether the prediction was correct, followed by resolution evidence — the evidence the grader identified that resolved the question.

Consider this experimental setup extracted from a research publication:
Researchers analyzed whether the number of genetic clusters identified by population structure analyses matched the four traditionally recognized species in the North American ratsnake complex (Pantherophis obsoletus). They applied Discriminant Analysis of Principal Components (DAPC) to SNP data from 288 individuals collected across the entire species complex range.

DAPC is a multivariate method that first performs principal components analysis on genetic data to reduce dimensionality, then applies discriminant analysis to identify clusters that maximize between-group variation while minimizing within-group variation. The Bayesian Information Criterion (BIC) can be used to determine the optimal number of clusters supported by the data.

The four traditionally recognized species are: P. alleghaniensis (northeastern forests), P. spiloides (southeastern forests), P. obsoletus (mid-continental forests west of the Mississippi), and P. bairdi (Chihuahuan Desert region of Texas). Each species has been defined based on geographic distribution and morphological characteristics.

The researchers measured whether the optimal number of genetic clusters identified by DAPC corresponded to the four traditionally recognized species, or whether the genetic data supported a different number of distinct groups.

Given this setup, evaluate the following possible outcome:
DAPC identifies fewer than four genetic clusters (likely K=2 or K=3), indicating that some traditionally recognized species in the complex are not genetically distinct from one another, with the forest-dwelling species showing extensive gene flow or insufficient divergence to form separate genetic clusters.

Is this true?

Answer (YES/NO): NO